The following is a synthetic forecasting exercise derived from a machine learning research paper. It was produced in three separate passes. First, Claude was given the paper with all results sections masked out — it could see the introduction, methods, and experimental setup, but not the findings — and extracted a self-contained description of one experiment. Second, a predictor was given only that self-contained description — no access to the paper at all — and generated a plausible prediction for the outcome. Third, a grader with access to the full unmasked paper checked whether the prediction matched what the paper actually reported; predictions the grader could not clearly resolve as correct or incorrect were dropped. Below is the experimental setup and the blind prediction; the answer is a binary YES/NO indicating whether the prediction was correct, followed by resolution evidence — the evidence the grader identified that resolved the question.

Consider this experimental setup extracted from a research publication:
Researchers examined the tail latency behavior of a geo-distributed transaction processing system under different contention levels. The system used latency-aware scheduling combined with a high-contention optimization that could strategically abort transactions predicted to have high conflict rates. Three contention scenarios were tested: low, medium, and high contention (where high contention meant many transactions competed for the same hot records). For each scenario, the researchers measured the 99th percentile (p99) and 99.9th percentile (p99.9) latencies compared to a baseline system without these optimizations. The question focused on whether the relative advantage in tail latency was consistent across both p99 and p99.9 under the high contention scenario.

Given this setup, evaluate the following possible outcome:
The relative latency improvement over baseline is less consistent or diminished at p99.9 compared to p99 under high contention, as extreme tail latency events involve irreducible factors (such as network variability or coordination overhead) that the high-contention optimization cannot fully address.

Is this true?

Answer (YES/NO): NO